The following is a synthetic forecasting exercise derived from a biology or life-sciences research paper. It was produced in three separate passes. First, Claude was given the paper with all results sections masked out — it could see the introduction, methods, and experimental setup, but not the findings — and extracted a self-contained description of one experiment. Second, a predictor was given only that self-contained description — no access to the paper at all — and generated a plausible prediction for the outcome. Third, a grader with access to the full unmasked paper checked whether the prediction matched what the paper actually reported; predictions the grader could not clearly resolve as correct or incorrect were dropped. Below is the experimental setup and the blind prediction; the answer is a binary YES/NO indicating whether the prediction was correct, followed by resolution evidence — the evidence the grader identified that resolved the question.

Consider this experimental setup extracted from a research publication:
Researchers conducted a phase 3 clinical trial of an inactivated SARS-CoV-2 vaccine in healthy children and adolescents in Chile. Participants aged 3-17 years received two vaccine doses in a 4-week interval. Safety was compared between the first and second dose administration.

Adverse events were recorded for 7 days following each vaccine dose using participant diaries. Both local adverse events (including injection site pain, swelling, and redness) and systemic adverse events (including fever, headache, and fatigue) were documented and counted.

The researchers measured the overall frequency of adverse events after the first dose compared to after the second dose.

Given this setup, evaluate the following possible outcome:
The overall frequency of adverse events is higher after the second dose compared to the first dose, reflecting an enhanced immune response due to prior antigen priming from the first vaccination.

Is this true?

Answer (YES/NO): NO